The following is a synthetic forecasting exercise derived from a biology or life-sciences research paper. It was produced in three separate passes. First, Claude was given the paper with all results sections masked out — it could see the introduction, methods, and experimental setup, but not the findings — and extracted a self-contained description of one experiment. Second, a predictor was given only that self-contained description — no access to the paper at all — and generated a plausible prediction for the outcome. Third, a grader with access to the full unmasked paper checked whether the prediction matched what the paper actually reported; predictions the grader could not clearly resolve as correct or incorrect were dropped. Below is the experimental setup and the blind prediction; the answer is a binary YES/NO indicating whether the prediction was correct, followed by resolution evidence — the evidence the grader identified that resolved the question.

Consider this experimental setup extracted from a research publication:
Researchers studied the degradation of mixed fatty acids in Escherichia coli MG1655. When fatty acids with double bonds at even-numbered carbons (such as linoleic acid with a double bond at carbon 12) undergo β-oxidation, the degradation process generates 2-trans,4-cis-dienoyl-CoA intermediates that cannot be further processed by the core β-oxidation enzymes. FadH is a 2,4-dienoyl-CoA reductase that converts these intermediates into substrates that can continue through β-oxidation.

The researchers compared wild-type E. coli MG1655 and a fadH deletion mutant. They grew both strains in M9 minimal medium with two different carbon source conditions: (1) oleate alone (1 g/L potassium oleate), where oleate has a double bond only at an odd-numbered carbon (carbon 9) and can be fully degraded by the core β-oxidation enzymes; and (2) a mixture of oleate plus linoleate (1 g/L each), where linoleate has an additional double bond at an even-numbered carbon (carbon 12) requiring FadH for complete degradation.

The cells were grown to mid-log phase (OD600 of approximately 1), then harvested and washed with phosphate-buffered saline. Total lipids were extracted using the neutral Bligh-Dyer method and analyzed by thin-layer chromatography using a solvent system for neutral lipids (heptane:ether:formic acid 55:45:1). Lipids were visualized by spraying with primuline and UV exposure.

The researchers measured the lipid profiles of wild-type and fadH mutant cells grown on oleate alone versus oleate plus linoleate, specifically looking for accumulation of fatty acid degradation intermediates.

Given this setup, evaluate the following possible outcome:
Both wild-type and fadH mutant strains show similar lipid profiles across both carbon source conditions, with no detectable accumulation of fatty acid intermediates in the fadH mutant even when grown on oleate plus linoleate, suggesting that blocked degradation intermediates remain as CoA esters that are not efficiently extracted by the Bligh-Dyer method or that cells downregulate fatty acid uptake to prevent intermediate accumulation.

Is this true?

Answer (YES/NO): NO